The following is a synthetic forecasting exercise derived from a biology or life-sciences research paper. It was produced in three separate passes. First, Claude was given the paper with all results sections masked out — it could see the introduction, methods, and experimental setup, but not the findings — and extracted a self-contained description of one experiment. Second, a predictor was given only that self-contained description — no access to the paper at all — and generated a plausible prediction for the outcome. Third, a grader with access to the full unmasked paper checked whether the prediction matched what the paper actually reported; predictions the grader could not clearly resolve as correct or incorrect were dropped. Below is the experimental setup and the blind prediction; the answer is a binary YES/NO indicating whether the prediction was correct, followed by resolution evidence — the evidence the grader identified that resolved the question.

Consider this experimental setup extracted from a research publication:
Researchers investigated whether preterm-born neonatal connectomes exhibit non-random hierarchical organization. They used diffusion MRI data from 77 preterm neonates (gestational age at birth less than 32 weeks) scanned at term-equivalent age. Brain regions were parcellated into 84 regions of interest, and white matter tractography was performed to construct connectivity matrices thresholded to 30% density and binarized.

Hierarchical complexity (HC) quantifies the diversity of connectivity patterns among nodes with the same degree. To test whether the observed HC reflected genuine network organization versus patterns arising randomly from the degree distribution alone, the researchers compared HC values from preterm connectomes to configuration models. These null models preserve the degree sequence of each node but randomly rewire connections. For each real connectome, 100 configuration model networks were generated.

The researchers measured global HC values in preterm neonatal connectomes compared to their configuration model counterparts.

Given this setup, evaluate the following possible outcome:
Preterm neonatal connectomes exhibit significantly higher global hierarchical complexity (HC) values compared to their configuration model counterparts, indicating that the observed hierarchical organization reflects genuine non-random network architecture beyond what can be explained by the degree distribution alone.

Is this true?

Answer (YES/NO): NO